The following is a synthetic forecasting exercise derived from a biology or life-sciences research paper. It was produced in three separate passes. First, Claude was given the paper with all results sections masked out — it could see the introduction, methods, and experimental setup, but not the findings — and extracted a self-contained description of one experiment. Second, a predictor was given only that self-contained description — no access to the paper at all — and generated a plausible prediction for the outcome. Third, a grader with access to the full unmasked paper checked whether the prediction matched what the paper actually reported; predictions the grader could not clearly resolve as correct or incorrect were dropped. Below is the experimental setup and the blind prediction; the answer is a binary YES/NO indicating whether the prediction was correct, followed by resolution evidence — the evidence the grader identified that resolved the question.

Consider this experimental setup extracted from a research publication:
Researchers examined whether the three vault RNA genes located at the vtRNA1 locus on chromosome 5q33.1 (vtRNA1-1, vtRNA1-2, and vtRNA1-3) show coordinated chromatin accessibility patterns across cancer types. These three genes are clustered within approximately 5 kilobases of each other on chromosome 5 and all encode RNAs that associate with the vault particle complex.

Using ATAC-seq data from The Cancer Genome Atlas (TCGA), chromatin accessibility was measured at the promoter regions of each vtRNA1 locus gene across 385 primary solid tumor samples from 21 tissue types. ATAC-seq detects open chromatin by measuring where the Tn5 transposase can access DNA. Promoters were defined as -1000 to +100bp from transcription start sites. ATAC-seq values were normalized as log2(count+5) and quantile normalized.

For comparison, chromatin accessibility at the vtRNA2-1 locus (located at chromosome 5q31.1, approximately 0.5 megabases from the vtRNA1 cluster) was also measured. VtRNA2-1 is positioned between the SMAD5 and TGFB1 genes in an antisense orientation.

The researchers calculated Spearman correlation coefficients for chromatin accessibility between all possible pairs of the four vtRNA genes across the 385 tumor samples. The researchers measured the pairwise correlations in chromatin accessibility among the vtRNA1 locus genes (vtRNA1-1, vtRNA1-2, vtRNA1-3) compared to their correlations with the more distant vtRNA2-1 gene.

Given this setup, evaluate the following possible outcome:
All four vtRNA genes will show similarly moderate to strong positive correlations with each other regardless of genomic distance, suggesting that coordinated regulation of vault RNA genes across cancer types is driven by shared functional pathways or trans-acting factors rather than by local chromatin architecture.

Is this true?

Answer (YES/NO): NO